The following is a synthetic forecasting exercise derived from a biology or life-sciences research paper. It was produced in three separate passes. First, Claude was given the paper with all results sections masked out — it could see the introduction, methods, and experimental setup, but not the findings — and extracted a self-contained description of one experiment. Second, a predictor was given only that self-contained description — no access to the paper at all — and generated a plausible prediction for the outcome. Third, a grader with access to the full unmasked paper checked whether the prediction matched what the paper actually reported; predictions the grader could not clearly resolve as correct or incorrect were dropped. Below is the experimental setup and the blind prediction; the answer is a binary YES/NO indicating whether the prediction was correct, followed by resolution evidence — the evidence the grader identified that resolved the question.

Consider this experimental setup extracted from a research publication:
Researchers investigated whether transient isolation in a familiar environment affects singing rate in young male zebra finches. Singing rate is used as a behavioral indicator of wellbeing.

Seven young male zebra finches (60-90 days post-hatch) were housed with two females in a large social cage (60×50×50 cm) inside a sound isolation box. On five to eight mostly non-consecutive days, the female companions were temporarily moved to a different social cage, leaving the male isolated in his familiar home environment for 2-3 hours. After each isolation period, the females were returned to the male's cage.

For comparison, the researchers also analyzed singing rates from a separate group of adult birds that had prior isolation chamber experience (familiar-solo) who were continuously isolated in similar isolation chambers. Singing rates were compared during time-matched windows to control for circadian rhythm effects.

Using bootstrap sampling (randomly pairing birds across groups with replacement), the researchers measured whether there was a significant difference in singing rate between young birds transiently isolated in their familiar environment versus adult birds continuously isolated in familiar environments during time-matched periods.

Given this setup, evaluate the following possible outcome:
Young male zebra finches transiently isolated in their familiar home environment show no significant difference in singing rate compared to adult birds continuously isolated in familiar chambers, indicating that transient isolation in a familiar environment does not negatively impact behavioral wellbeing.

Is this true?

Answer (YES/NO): YES